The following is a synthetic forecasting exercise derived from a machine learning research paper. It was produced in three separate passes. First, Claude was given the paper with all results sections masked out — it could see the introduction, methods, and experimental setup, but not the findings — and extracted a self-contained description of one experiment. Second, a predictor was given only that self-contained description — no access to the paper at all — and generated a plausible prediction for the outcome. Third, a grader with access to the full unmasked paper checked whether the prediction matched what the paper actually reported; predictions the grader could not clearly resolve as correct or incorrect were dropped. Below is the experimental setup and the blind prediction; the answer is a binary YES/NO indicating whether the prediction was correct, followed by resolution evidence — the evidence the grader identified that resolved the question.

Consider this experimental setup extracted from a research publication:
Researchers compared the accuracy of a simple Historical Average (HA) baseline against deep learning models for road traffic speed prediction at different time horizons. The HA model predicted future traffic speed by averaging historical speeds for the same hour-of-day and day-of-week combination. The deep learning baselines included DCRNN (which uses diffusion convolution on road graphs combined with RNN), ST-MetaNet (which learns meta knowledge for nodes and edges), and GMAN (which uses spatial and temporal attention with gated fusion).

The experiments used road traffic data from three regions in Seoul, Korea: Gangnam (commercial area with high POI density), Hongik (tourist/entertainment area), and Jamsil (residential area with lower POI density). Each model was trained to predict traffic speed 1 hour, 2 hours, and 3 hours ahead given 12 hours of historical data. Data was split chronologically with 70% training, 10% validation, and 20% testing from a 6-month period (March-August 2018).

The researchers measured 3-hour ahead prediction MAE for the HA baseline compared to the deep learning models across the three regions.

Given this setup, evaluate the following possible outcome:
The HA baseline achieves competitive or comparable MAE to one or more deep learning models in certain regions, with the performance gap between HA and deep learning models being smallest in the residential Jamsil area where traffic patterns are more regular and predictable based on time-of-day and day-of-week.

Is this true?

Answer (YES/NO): NO